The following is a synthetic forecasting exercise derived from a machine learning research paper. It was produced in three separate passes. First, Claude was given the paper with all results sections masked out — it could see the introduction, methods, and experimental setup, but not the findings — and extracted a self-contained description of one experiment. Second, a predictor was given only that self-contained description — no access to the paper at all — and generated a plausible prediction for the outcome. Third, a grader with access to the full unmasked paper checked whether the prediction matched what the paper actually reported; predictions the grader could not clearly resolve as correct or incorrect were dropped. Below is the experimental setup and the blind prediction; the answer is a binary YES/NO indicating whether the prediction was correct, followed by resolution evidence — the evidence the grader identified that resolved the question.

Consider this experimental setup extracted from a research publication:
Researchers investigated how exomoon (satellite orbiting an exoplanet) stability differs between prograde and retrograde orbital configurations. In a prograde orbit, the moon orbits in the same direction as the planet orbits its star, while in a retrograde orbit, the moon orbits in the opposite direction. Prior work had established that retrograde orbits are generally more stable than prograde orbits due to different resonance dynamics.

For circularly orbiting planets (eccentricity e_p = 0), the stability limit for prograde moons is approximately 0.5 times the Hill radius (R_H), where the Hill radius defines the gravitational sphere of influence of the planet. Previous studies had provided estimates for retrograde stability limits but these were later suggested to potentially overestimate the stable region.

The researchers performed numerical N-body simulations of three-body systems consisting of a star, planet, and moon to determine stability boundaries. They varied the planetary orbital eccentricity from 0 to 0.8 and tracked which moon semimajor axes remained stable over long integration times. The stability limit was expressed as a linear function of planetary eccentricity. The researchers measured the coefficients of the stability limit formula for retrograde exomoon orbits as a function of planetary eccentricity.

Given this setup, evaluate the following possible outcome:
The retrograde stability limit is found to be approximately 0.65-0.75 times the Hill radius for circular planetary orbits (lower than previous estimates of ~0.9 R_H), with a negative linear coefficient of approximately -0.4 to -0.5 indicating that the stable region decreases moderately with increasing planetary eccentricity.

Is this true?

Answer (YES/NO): NO